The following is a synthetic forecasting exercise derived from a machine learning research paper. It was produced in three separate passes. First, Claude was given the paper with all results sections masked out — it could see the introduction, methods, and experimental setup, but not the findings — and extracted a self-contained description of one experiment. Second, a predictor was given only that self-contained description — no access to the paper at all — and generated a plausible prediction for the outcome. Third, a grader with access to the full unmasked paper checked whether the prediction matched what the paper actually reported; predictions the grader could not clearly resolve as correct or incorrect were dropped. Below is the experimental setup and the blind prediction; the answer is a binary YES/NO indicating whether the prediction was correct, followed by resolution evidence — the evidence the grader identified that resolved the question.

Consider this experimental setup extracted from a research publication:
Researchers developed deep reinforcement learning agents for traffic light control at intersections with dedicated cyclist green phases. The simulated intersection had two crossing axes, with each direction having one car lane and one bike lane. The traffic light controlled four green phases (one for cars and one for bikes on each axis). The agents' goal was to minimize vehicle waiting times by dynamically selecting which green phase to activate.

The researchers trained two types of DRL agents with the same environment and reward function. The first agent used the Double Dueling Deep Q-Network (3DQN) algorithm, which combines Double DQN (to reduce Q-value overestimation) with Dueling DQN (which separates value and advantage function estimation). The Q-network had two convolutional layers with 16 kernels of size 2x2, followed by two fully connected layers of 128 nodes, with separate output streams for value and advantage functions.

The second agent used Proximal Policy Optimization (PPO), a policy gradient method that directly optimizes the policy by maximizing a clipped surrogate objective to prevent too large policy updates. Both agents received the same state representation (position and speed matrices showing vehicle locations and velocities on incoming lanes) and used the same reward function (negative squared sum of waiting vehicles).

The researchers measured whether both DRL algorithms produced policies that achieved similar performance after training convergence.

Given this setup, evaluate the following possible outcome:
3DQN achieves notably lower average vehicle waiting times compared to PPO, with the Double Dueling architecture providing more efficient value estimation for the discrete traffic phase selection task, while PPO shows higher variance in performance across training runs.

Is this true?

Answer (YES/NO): NO